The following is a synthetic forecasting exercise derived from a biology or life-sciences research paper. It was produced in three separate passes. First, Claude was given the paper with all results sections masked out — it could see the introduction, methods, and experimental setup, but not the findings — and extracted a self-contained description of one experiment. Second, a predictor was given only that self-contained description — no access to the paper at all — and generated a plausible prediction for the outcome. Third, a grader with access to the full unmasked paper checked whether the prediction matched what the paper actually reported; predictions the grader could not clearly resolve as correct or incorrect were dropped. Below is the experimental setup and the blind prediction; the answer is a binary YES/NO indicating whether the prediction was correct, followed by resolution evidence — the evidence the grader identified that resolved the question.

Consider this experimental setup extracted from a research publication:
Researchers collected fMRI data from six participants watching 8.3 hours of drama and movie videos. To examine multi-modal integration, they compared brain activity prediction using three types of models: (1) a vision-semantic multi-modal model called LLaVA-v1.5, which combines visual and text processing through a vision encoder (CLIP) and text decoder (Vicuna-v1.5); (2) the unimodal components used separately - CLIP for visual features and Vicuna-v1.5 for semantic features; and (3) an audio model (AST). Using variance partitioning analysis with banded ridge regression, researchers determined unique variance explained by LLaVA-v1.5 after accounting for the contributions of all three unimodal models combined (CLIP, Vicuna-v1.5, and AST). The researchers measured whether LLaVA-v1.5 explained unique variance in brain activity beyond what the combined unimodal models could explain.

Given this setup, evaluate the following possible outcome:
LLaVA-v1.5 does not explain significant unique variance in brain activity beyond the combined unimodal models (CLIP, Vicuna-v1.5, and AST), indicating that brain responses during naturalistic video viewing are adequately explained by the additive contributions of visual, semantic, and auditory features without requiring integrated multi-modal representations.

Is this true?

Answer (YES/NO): NO